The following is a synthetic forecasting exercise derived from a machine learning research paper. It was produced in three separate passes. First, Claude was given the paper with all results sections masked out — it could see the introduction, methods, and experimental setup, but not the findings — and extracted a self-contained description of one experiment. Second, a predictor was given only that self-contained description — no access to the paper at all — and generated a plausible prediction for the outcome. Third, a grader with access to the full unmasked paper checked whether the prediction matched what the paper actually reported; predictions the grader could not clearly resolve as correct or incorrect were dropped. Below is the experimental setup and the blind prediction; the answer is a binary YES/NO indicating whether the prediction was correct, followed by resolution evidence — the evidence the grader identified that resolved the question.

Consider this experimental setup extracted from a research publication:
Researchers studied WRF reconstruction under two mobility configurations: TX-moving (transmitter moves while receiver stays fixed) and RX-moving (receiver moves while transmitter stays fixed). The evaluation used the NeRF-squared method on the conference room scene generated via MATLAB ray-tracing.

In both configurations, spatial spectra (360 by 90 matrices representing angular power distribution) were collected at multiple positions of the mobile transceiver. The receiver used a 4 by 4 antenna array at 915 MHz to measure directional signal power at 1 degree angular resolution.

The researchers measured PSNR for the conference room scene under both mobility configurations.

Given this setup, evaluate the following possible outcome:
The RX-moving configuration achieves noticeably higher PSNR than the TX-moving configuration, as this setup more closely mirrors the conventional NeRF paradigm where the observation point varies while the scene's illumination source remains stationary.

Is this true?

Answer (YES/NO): YES